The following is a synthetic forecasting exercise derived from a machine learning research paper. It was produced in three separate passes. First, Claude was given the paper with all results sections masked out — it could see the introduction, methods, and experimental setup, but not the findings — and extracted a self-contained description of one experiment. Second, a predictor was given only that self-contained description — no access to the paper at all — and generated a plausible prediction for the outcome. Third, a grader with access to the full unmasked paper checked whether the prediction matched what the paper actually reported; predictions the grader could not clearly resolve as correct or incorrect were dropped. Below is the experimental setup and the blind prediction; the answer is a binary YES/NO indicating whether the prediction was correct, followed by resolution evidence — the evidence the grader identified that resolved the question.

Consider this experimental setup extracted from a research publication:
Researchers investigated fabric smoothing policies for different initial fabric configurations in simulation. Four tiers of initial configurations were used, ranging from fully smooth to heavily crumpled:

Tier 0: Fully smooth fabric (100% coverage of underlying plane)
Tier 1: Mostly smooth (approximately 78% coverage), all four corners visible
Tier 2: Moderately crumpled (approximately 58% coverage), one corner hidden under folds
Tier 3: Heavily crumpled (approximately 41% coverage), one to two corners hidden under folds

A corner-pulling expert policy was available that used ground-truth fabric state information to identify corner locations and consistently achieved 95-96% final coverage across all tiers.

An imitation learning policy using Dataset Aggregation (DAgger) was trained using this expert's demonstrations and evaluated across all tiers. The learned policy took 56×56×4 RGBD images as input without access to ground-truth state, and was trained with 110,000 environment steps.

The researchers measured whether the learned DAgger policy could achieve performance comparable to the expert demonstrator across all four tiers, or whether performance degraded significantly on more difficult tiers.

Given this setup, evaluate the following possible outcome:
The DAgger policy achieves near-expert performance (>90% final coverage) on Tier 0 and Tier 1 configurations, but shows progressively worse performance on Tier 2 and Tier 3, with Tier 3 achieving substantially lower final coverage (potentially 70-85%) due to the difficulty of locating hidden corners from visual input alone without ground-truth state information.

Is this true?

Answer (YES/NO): NO